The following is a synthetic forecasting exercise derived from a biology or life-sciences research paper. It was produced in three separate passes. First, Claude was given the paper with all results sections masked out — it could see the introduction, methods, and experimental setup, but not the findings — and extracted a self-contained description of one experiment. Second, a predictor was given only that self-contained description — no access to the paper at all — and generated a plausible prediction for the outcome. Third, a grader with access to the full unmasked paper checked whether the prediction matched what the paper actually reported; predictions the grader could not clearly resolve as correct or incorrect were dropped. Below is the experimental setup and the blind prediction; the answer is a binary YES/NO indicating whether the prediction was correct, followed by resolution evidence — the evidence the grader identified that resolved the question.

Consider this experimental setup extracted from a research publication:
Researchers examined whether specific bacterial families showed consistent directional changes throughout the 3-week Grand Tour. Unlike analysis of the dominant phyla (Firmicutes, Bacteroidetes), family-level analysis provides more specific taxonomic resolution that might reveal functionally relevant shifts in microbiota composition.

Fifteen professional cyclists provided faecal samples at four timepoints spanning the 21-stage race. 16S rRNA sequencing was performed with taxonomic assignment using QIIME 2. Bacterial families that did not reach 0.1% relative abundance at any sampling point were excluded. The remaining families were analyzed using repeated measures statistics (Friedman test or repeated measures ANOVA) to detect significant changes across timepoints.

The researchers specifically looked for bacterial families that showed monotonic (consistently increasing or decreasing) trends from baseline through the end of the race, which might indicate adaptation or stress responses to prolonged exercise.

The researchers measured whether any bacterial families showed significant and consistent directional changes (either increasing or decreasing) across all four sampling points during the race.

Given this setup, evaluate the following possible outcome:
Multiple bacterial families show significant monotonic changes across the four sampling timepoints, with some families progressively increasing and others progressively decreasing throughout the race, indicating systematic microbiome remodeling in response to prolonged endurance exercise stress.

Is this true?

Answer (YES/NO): NO